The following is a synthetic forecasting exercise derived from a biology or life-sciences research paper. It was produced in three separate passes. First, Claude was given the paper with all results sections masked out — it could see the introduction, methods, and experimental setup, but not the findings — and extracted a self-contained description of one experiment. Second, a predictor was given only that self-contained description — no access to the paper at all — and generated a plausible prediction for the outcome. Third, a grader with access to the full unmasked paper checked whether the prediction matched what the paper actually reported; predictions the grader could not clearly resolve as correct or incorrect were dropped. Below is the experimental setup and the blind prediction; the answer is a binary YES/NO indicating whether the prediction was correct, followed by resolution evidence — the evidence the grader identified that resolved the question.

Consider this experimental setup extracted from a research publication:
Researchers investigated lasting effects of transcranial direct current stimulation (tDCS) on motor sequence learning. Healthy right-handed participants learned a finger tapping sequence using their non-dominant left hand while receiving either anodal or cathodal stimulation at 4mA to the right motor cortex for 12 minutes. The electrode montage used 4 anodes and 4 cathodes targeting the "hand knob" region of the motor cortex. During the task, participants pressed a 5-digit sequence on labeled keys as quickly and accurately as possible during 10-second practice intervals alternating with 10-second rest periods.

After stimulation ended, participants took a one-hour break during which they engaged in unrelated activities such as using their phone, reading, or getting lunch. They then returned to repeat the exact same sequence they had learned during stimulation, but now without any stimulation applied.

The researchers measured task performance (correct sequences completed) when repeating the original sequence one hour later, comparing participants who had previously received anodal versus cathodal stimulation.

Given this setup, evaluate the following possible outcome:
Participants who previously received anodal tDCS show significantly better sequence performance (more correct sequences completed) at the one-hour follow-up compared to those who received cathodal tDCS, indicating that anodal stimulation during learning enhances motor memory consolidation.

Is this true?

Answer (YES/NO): YES